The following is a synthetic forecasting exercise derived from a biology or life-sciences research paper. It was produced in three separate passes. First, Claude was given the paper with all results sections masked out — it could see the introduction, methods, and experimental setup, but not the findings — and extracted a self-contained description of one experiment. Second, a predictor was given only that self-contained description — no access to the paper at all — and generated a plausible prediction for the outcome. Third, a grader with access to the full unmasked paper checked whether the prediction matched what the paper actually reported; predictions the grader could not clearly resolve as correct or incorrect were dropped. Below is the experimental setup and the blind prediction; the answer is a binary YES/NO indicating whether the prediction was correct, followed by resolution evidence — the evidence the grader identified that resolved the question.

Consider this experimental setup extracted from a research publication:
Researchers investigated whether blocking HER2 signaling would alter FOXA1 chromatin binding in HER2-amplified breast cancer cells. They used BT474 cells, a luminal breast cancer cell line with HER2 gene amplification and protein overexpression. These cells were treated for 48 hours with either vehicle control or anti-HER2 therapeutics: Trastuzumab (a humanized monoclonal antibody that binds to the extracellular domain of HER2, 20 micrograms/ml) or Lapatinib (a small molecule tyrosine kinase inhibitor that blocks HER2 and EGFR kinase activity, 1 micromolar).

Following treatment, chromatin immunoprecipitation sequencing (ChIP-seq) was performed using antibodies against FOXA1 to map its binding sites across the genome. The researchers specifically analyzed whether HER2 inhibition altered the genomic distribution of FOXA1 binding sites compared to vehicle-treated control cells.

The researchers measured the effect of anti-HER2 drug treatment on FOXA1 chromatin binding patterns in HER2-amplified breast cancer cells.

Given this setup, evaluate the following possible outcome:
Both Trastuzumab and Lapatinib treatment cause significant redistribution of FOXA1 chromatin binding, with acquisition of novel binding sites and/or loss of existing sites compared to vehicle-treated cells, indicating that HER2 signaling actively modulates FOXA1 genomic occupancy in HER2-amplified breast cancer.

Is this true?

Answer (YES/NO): NO